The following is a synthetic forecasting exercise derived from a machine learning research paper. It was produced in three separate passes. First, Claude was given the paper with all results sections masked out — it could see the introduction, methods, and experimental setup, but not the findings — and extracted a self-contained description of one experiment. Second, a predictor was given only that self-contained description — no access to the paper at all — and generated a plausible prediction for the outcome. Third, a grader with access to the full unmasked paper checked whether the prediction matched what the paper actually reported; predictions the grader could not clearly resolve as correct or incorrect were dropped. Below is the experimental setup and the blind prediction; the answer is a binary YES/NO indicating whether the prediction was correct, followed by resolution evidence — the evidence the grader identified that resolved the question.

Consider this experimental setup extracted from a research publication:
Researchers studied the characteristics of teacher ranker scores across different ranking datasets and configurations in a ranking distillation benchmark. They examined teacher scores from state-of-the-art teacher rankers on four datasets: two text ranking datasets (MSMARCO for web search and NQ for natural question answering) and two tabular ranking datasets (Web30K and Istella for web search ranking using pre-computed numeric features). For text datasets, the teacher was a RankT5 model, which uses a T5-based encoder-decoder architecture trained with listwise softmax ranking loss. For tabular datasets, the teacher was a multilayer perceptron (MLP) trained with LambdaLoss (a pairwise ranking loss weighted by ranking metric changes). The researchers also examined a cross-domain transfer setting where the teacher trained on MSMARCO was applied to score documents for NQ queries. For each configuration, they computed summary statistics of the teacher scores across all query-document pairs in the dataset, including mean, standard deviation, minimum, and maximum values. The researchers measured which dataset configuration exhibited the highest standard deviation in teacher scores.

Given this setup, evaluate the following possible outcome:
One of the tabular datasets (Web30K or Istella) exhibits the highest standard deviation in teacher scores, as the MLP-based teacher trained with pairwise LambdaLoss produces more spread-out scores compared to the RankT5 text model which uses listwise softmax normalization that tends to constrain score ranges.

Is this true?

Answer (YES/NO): NO